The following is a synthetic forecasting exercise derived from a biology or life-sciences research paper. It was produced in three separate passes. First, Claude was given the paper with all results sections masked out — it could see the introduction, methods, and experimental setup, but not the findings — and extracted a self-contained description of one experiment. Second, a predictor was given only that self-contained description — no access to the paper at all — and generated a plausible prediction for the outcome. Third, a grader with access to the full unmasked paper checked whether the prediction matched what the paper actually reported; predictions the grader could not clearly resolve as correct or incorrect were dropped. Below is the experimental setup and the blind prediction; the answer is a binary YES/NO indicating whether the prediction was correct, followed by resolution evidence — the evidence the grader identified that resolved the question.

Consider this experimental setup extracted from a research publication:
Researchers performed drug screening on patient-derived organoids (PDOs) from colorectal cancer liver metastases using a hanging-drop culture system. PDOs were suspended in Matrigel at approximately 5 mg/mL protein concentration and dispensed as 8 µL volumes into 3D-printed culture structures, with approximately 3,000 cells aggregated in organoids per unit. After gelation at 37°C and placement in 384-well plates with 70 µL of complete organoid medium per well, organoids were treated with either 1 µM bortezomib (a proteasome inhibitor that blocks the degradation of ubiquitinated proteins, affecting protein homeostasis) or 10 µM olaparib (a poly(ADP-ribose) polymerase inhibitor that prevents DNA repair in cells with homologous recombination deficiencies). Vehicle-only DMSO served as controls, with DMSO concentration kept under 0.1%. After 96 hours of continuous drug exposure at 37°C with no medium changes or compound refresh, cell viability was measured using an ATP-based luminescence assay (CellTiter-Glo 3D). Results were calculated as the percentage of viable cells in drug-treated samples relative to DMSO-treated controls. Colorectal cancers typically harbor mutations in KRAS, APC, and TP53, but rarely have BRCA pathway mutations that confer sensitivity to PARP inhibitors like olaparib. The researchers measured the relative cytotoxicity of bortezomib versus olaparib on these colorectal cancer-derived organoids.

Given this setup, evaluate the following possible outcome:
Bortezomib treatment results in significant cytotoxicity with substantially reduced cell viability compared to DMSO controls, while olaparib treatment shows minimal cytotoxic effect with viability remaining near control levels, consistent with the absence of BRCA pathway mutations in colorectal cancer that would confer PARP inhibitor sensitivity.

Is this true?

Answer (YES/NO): YES